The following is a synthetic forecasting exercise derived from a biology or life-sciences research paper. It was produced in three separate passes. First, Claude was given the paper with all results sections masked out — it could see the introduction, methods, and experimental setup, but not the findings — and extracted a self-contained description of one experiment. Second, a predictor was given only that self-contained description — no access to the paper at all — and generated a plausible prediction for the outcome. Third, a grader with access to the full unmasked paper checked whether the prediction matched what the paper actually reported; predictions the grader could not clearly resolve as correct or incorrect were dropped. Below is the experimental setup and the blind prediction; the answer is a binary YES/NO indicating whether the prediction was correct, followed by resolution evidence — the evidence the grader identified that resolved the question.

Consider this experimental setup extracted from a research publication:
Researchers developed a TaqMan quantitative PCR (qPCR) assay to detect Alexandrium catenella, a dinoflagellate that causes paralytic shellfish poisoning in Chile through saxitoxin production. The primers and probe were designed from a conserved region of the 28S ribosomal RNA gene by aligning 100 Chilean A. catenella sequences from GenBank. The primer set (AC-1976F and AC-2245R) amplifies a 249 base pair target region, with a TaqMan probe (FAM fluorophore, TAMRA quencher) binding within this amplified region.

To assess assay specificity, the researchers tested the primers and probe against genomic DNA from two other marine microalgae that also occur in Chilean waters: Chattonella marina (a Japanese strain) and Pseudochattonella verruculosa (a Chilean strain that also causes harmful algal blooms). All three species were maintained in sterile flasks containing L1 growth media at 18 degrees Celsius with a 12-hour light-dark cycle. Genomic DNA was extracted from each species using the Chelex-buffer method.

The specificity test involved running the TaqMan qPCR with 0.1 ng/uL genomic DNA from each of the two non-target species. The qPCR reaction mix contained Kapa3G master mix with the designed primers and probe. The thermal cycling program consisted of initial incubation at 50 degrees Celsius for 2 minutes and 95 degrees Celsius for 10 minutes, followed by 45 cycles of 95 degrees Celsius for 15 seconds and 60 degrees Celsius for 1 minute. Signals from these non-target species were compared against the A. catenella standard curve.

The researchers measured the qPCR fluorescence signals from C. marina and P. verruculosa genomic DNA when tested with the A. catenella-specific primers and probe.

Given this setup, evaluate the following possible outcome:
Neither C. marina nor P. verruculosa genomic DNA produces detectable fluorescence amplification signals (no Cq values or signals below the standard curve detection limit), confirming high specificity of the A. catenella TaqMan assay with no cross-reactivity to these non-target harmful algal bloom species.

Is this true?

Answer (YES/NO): NO